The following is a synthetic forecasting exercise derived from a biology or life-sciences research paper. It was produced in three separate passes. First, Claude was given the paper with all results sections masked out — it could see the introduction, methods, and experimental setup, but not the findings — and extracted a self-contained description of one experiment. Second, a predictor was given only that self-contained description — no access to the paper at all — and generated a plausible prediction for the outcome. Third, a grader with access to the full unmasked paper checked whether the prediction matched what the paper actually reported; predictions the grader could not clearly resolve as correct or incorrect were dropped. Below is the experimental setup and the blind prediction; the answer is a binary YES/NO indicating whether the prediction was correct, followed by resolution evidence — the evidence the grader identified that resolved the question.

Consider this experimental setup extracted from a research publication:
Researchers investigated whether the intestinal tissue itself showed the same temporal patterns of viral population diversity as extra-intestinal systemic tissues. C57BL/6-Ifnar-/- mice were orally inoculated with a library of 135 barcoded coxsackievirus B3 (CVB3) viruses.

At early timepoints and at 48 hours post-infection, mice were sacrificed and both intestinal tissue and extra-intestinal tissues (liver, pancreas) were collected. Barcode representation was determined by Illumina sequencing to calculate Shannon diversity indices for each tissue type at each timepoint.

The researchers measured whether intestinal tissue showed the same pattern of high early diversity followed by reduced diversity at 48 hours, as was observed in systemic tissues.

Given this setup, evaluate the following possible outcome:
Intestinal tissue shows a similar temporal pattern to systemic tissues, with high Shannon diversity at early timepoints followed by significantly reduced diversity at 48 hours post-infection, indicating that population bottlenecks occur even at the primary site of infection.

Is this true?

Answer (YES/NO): NO